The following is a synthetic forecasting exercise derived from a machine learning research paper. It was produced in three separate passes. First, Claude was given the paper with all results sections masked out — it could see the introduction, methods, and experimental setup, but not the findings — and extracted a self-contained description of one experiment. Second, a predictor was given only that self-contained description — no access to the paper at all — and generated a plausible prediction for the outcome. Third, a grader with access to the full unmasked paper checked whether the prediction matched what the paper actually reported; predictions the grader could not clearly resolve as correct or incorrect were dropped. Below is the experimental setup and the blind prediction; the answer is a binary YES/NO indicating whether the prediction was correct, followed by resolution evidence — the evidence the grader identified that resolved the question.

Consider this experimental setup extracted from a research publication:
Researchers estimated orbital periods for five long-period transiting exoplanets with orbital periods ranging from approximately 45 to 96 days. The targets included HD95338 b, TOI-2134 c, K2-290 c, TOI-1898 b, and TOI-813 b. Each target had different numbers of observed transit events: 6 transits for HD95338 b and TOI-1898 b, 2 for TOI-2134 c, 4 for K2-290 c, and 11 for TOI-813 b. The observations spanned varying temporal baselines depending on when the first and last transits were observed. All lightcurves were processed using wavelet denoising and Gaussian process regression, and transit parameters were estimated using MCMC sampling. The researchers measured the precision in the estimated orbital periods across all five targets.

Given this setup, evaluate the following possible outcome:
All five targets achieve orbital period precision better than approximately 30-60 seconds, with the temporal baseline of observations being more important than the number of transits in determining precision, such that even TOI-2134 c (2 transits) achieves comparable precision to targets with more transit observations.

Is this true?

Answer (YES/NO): YES